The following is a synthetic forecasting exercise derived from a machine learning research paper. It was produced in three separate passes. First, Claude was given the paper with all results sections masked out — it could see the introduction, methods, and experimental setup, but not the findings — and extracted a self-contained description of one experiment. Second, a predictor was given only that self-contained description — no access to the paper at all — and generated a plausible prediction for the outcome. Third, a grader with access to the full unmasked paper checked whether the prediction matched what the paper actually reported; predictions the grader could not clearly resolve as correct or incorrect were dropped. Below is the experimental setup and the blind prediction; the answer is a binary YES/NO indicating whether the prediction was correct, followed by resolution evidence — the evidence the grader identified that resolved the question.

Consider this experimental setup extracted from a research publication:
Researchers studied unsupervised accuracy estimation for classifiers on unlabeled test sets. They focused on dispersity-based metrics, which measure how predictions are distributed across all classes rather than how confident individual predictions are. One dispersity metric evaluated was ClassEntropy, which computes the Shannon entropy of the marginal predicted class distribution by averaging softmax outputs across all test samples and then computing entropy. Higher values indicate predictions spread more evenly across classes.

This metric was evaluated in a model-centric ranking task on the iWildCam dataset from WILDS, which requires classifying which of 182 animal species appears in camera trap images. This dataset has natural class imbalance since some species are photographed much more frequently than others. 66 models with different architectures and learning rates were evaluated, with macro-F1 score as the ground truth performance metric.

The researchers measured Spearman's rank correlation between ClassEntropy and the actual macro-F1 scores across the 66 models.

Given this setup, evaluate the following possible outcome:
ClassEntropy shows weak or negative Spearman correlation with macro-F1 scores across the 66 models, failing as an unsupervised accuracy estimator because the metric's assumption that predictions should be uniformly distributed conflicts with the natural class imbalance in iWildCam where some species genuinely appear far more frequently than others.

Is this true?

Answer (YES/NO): YES